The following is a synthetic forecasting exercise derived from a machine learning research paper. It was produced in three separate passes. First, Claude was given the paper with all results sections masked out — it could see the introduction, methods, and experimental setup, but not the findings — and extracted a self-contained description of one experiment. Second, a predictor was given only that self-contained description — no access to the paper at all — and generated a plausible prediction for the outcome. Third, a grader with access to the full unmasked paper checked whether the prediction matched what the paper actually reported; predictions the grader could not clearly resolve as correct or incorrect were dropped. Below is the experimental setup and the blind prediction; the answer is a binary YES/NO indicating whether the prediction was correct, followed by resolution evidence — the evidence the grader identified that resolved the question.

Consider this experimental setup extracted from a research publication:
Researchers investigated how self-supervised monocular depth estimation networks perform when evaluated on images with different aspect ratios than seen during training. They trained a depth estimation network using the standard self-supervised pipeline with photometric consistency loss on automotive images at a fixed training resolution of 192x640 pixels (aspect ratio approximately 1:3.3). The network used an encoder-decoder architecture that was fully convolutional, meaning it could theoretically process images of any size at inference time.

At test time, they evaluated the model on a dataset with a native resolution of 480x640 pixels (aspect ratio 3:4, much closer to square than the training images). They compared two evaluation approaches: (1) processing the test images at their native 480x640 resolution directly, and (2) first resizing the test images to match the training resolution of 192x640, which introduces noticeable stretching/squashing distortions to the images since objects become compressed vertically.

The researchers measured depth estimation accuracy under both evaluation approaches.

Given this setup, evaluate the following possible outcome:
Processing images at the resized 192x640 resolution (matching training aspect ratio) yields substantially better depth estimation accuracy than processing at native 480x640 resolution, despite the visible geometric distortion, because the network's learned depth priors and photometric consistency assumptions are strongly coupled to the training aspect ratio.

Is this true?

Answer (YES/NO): YES